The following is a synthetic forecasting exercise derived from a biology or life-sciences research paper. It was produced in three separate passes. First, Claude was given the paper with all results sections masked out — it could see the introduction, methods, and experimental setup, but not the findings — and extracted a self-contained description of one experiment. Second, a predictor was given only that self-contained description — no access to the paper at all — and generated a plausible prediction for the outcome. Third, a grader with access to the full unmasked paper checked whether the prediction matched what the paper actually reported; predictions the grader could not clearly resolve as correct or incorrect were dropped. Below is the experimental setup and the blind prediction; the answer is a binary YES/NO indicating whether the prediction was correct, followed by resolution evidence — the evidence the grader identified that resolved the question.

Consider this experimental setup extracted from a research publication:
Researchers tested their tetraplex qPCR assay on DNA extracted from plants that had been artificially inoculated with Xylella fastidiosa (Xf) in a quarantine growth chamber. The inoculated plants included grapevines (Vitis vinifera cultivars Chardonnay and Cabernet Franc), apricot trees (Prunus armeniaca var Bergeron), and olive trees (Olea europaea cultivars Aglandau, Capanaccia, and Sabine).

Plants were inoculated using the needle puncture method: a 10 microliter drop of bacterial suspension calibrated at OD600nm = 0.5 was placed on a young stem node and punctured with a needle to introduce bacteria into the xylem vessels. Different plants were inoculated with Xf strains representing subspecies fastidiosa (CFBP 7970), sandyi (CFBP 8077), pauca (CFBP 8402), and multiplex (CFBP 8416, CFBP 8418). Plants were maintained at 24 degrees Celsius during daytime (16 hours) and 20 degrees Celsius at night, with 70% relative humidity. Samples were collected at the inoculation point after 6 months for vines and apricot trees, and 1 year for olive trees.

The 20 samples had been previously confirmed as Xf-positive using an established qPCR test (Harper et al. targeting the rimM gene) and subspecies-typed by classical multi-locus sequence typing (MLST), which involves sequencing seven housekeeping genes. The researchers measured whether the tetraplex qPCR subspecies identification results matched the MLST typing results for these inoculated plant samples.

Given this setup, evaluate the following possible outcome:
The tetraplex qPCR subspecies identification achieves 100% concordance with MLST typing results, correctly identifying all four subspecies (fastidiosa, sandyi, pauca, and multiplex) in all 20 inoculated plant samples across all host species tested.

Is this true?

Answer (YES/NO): NO